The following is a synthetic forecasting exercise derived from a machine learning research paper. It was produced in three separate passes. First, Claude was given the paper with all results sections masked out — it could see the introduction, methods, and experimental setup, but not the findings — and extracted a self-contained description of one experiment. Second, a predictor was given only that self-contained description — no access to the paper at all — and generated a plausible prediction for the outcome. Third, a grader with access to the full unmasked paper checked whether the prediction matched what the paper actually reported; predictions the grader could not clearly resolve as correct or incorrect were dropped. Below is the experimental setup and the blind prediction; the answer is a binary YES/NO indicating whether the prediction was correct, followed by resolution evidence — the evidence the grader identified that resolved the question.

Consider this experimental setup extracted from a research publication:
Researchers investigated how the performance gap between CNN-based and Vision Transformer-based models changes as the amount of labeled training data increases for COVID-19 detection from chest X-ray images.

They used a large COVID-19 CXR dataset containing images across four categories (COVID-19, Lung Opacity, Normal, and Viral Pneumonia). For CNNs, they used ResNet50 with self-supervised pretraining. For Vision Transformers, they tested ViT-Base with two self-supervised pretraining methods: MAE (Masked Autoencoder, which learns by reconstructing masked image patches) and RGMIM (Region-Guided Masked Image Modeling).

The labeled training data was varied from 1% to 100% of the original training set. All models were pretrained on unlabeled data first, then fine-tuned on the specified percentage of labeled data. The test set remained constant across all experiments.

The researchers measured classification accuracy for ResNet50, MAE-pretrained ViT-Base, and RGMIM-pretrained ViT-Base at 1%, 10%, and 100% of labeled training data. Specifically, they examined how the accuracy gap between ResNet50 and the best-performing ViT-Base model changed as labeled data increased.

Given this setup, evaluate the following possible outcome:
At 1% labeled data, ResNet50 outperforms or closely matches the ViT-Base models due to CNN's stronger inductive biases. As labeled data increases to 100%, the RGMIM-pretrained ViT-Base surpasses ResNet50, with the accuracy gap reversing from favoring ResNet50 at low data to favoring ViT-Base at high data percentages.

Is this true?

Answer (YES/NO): NO